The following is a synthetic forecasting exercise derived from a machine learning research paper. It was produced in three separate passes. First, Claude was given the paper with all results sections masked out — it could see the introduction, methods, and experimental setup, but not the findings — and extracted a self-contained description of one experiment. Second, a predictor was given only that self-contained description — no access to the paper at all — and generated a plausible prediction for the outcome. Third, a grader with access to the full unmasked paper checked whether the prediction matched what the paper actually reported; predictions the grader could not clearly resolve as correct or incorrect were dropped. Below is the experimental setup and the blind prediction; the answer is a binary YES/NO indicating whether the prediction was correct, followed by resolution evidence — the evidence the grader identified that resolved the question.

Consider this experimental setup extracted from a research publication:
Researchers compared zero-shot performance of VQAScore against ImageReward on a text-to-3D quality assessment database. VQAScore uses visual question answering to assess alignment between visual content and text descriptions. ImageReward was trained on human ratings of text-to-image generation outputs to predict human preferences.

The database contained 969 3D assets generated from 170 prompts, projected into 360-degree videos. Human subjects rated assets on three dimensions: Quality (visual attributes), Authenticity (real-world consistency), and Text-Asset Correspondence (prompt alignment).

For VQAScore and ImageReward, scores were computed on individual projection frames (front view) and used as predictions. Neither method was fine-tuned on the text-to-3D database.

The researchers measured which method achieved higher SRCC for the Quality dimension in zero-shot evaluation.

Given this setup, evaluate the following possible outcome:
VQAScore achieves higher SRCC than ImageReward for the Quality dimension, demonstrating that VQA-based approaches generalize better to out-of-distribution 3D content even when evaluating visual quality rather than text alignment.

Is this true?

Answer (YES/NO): NO